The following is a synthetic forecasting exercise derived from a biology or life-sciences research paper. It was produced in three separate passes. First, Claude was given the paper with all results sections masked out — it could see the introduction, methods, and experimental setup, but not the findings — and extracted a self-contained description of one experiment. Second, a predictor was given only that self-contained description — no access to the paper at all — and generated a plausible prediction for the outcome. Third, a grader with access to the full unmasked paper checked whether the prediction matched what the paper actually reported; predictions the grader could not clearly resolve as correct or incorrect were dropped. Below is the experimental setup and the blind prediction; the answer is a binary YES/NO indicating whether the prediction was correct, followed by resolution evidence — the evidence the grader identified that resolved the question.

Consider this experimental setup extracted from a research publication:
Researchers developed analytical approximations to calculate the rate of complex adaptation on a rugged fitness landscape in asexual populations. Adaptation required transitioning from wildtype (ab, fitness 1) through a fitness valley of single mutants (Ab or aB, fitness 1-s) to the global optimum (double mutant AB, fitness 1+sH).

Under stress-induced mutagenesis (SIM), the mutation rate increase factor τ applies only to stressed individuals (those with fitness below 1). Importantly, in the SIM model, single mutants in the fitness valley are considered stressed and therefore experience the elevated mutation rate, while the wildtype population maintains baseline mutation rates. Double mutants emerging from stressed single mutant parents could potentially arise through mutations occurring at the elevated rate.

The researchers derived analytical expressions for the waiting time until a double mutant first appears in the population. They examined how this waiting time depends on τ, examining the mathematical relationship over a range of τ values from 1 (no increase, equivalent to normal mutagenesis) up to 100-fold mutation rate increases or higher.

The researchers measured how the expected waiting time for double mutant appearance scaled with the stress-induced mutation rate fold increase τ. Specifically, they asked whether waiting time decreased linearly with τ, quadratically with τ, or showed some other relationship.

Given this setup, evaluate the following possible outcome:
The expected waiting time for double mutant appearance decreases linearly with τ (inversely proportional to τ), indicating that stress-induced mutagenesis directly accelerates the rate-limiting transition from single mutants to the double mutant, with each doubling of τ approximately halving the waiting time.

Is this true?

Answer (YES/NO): YES